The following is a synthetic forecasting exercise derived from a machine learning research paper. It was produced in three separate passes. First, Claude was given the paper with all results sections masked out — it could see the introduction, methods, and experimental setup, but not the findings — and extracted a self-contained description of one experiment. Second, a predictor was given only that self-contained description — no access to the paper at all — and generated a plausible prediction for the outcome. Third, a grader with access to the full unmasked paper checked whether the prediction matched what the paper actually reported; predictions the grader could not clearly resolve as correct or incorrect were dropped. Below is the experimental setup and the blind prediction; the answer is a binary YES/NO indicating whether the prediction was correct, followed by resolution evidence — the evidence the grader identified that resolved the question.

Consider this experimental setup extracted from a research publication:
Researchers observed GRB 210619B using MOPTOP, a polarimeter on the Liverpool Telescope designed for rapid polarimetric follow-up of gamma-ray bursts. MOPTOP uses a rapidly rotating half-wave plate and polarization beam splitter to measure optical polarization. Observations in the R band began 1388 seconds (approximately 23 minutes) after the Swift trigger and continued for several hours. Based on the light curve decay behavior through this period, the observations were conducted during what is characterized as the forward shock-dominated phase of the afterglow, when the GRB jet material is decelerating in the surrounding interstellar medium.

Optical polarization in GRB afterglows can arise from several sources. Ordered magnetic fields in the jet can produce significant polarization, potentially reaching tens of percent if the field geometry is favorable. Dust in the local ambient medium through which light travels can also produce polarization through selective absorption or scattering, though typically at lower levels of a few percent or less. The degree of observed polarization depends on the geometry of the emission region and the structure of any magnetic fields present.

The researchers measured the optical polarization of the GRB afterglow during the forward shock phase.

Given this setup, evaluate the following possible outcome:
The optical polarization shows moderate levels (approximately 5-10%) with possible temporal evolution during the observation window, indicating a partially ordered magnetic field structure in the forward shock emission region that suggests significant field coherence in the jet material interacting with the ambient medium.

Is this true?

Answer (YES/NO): NO